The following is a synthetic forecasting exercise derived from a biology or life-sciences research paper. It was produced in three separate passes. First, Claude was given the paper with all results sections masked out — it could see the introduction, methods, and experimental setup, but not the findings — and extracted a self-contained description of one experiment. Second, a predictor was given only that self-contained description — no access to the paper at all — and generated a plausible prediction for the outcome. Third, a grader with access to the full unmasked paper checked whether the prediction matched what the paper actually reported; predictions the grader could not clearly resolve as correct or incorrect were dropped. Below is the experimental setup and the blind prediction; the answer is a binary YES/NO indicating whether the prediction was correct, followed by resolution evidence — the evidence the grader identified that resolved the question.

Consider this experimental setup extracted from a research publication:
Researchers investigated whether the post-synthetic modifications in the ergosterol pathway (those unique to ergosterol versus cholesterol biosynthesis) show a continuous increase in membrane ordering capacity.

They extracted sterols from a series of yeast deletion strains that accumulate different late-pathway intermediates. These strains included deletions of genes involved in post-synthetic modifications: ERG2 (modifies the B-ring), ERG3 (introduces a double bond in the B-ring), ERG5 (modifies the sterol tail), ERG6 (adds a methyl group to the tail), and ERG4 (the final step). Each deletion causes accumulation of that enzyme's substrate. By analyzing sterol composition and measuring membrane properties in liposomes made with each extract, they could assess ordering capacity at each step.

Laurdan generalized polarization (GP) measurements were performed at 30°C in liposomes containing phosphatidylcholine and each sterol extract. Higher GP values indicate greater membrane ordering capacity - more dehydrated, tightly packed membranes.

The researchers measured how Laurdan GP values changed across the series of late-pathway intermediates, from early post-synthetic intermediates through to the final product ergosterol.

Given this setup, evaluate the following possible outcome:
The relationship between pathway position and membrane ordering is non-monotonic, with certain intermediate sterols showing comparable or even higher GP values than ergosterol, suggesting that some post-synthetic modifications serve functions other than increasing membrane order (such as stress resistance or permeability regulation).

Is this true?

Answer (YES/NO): YES